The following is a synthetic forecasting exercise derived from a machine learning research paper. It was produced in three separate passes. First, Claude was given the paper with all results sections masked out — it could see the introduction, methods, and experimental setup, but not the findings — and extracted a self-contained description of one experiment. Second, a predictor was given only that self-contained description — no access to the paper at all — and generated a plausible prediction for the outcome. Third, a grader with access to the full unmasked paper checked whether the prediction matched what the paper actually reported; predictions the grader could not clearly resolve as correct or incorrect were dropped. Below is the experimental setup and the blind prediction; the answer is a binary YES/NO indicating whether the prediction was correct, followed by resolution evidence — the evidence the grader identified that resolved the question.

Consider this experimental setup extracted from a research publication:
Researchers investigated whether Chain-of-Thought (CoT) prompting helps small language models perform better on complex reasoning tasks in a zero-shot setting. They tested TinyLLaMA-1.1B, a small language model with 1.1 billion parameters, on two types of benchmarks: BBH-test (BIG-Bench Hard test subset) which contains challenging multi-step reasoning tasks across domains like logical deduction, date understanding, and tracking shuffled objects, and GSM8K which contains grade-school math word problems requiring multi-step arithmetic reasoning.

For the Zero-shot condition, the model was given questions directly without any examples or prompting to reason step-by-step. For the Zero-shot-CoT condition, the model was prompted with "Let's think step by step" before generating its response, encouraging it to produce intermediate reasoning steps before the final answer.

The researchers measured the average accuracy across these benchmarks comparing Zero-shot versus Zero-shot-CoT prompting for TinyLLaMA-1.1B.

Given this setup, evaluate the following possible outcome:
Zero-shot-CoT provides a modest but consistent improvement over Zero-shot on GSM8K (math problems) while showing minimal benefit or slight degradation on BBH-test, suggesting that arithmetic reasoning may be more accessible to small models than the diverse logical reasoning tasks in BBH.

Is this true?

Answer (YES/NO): NO